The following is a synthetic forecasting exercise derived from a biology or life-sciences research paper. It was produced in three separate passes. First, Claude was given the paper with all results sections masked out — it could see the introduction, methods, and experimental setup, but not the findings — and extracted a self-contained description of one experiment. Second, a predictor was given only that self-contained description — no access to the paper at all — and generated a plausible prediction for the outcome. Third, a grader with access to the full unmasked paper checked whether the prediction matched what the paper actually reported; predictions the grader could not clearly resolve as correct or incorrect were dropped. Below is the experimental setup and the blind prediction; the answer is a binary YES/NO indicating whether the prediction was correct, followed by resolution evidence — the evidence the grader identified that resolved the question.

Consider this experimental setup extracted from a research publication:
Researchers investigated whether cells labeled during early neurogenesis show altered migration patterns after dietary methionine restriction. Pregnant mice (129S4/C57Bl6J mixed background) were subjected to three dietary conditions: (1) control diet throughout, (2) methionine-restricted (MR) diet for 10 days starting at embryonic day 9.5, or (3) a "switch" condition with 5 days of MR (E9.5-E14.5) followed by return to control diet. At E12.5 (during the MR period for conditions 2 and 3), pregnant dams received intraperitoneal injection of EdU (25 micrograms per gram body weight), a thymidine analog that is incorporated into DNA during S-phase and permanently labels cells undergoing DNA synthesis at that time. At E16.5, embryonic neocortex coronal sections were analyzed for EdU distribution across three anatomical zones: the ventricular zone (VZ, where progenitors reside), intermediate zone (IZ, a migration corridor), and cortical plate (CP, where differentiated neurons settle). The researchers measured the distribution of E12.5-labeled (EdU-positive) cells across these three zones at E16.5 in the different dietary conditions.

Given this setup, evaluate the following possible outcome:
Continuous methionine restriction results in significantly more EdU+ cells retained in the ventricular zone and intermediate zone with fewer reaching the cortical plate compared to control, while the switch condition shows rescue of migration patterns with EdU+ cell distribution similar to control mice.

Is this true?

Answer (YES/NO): NO